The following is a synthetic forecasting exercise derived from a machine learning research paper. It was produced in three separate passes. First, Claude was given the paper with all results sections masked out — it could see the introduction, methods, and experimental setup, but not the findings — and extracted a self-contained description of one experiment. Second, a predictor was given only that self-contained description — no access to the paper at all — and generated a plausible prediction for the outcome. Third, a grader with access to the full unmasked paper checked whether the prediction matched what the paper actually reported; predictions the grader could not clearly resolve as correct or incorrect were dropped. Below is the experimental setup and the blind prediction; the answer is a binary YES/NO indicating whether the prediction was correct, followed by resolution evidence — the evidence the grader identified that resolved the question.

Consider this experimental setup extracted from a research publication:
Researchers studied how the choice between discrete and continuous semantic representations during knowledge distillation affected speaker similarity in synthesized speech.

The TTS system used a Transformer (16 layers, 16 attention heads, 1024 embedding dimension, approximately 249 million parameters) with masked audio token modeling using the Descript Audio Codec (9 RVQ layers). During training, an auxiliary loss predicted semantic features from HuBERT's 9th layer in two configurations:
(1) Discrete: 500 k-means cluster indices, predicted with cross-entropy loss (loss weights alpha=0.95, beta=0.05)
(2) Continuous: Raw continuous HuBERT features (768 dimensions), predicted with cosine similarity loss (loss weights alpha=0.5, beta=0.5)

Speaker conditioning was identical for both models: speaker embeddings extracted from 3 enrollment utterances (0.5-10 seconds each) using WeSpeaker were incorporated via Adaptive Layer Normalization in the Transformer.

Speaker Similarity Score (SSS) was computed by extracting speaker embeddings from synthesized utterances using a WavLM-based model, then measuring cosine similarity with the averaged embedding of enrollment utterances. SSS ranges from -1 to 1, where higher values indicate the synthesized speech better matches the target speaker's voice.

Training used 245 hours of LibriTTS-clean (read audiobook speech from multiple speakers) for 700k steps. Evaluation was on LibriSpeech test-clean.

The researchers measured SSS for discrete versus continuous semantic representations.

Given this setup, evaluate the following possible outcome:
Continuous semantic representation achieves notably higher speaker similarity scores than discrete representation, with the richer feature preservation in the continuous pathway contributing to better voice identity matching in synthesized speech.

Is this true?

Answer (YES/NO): NO